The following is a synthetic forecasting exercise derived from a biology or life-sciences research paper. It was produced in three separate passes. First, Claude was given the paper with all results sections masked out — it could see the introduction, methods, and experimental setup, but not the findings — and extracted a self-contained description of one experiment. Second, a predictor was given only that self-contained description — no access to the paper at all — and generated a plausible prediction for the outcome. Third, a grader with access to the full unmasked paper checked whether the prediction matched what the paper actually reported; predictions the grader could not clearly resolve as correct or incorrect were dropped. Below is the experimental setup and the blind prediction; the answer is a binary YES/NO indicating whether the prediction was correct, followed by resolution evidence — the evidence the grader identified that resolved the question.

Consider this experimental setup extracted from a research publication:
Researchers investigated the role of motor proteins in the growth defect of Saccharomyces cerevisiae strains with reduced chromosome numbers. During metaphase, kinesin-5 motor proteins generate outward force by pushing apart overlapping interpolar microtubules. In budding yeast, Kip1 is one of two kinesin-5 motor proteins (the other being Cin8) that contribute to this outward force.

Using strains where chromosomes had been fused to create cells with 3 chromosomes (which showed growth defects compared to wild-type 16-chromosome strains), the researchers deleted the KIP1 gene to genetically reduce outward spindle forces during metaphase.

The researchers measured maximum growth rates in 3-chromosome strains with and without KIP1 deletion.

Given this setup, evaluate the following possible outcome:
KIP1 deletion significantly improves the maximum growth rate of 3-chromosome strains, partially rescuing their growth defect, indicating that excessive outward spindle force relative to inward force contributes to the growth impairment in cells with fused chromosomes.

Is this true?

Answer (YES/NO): YES